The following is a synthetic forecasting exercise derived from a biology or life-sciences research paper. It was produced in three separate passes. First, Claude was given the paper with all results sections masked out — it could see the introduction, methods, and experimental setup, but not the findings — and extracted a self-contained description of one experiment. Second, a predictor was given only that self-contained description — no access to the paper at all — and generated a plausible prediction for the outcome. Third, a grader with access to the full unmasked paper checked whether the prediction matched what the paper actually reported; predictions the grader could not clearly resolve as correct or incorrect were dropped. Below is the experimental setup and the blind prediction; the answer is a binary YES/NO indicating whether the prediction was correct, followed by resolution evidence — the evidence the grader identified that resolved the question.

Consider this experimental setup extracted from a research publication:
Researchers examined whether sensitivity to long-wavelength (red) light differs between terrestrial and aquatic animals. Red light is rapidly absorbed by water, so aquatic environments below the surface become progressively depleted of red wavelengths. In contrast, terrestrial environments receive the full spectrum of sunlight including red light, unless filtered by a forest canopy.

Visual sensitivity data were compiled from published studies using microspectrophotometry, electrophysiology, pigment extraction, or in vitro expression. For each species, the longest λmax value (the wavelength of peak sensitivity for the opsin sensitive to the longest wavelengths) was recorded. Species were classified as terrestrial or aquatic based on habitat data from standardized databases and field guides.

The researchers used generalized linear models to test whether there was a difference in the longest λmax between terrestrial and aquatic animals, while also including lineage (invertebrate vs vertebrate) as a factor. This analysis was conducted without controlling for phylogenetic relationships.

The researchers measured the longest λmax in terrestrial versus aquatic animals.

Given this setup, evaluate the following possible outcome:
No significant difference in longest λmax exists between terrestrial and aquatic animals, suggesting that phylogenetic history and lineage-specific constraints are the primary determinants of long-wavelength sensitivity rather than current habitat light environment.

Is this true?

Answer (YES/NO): NO